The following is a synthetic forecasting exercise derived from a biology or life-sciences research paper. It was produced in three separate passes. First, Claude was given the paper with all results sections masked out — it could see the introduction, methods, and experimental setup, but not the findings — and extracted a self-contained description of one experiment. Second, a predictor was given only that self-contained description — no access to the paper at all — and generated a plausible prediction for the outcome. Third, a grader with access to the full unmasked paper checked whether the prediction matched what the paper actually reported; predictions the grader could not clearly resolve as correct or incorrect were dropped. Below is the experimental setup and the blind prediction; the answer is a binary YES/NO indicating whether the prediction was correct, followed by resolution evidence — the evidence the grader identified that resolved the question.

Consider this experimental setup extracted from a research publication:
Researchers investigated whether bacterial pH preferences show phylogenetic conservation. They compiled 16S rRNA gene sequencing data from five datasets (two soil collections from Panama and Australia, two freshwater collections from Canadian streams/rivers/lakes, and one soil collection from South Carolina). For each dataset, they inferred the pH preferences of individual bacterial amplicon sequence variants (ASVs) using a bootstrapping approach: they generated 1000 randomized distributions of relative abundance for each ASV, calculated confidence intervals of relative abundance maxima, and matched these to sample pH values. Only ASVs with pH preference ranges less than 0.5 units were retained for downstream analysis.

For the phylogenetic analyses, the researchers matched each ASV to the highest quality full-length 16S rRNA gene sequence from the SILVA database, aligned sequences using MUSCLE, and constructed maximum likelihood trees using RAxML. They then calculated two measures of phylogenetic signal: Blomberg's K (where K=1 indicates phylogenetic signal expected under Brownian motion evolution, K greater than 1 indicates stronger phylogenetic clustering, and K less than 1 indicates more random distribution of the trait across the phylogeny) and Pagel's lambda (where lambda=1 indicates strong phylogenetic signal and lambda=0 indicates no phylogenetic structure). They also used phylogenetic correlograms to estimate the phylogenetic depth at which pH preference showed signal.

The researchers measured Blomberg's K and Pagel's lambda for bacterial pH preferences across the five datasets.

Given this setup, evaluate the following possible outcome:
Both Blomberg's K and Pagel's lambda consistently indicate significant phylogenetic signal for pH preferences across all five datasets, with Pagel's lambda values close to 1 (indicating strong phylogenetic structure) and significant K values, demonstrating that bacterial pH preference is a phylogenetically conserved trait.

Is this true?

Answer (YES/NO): NO